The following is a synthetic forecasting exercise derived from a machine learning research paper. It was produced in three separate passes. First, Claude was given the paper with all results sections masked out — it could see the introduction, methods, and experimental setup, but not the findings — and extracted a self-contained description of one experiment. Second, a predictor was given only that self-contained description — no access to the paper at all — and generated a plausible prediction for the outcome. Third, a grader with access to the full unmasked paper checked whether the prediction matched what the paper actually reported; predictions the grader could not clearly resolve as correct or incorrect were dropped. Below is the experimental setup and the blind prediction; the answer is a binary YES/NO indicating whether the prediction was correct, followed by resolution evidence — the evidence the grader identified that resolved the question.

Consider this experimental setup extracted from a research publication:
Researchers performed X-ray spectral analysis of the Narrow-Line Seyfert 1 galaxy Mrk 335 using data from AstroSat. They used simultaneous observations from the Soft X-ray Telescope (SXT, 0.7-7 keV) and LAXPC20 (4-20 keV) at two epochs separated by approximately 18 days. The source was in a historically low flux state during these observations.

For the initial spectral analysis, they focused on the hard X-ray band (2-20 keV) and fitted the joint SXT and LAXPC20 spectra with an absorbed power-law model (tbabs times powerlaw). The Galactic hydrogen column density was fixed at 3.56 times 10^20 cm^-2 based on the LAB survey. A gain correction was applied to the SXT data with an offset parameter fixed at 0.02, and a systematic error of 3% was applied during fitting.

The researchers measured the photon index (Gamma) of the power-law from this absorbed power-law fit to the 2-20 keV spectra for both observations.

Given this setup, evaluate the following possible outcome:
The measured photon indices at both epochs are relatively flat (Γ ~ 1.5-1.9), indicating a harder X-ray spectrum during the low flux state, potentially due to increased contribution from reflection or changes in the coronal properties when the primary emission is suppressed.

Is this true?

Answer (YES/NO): NO